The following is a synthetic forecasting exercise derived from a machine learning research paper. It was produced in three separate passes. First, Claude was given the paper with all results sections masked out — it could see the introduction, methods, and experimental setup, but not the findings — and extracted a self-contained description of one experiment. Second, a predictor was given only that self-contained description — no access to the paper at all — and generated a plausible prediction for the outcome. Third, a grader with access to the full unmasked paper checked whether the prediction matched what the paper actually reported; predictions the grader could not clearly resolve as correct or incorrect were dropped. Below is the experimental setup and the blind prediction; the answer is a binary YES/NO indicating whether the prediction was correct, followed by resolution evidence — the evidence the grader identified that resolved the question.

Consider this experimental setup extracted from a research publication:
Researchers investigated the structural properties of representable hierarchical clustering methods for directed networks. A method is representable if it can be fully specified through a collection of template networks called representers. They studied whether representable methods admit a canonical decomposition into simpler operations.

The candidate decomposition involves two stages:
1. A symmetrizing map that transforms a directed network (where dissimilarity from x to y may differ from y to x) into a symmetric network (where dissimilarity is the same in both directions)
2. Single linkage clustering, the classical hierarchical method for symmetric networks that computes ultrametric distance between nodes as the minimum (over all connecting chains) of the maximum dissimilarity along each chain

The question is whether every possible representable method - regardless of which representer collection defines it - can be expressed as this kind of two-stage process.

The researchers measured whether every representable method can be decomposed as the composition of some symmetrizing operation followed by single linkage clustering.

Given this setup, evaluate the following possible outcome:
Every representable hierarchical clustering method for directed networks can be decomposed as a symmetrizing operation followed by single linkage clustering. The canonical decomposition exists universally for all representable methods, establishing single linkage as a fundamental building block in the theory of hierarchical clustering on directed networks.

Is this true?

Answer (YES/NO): YES